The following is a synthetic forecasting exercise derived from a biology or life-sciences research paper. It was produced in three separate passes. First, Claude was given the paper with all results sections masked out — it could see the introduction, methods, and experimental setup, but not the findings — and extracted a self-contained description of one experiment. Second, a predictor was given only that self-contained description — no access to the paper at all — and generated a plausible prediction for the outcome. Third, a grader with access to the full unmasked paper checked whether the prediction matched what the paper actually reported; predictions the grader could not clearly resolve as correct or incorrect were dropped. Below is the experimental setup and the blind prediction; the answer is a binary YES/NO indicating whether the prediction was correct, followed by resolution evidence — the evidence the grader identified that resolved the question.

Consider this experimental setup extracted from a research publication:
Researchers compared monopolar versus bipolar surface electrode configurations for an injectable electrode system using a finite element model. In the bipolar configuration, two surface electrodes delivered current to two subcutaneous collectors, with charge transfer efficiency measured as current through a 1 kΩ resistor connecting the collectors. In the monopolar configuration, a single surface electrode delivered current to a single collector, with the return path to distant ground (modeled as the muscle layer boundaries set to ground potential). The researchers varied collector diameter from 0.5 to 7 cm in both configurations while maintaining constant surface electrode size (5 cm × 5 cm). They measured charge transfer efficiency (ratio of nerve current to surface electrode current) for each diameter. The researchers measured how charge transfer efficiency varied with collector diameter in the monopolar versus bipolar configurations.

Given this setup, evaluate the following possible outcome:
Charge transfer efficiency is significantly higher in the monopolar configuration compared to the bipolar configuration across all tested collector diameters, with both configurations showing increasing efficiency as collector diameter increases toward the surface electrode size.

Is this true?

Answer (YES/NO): NO